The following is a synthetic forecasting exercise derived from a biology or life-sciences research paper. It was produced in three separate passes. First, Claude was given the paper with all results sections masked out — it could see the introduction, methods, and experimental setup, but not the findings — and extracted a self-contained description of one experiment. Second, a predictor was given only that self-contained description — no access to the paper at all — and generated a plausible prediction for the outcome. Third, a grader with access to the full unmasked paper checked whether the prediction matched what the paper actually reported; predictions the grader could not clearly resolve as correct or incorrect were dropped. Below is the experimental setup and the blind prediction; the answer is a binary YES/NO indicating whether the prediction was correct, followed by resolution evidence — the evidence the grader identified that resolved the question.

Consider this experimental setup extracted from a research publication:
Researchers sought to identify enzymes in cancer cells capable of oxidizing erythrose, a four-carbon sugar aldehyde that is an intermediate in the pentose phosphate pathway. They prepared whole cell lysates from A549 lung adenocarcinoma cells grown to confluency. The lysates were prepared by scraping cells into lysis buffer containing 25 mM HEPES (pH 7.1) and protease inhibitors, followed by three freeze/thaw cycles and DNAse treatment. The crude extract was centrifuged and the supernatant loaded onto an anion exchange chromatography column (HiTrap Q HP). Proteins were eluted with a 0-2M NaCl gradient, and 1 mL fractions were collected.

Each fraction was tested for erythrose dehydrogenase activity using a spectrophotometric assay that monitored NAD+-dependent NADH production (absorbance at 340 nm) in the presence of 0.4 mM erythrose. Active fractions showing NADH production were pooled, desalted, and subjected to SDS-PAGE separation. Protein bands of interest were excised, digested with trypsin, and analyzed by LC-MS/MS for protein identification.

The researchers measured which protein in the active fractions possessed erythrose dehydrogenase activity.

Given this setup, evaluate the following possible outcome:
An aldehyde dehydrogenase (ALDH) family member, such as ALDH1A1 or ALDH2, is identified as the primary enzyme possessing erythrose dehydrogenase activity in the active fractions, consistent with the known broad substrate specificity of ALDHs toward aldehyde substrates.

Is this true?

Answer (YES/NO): YES